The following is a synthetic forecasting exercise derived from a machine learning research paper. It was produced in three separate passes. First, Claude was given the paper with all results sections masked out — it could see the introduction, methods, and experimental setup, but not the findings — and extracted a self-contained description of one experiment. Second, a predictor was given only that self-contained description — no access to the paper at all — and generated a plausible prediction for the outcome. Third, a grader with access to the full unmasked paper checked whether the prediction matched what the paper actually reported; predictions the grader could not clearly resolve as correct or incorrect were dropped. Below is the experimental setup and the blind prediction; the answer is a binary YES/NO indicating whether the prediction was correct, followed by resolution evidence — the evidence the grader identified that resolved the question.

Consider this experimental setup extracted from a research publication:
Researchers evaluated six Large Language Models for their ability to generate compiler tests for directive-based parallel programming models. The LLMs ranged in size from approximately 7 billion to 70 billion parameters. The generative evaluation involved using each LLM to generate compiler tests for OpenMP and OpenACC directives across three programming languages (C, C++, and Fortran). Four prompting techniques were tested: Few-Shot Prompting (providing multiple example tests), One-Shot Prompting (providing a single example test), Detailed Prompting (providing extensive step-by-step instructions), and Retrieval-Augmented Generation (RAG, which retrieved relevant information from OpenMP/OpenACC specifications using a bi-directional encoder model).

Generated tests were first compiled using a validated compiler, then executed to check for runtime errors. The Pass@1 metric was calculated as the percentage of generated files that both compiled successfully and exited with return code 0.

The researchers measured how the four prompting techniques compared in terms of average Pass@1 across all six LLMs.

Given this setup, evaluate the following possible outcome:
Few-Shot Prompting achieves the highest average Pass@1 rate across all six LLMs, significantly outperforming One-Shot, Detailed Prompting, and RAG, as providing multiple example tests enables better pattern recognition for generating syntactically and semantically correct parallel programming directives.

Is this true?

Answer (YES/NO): NO